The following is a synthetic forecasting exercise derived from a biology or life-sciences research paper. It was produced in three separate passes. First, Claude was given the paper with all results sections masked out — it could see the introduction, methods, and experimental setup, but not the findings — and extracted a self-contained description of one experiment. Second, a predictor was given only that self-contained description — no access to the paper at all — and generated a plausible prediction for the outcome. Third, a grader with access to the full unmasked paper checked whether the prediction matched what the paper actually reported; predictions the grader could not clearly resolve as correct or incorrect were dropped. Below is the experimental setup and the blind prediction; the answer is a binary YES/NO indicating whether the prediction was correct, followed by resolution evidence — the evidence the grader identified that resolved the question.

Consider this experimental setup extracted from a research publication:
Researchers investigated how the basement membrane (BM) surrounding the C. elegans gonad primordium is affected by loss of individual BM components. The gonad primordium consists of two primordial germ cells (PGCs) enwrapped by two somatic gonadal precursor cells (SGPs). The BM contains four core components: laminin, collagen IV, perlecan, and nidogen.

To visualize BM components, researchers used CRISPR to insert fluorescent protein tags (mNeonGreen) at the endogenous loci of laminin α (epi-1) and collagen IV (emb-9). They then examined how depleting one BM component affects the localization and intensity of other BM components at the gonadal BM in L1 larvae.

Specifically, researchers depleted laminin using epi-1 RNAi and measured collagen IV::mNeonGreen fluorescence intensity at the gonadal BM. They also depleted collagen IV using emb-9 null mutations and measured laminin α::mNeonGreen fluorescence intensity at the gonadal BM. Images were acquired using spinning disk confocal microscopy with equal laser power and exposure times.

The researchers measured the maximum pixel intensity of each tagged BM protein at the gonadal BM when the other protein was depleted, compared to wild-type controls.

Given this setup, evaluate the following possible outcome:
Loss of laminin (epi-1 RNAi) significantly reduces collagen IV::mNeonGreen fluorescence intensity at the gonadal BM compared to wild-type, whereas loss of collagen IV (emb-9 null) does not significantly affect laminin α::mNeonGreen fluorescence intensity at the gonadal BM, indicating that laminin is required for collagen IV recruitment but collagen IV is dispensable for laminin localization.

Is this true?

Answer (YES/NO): NO